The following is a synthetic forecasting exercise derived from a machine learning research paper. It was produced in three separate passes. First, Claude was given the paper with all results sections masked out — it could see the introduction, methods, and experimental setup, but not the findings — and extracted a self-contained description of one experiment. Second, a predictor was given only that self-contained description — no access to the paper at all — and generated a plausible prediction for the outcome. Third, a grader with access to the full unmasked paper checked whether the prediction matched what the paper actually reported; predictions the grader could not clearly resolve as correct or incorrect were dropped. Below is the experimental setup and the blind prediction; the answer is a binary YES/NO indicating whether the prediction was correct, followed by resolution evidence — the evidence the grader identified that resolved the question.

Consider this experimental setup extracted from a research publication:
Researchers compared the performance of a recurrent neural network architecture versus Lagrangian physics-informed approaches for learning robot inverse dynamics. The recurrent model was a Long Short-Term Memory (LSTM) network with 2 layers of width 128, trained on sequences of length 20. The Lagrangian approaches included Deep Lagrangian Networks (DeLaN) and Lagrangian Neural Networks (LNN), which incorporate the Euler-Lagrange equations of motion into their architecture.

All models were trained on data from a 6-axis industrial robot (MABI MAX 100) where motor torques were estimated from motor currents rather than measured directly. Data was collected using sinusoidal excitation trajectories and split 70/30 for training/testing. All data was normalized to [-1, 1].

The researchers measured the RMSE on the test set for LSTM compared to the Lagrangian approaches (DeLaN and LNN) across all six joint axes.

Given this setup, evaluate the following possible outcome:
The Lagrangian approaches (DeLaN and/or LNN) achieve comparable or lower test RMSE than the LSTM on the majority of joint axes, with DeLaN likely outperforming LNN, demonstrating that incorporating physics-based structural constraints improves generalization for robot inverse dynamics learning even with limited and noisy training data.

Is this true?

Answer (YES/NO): NO